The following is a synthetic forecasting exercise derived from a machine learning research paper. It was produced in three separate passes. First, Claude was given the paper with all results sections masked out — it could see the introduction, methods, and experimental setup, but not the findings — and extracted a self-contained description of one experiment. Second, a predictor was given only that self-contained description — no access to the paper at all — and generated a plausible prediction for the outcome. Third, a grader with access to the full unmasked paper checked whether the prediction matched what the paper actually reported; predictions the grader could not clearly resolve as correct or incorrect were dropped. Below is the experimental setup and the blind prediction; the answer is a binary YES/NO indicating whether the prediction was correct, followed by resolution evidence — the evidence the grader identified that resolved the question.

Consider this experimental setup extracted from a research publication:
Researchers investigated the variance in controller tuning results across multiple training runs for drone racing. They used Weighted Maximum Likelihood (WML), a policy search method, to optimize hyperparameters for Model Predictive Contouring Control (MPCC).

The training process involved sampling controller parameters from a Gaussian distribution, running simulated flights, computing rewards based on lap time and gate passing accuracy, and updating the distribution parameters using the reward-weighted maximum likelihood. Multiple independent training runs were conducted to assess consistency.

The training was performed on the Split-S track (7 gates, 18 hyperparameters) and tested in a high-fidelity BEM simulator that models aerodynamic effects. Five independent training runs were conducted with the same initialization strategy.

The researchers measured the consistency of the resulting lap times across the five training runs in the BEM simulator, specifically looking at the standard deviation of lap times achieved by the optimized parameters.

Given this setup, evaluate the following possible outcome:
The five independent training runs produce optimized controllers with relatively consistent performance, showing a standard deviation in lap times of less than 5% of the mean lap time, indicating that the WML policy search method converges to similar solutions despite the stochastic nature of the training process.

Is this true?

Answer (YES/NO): YES